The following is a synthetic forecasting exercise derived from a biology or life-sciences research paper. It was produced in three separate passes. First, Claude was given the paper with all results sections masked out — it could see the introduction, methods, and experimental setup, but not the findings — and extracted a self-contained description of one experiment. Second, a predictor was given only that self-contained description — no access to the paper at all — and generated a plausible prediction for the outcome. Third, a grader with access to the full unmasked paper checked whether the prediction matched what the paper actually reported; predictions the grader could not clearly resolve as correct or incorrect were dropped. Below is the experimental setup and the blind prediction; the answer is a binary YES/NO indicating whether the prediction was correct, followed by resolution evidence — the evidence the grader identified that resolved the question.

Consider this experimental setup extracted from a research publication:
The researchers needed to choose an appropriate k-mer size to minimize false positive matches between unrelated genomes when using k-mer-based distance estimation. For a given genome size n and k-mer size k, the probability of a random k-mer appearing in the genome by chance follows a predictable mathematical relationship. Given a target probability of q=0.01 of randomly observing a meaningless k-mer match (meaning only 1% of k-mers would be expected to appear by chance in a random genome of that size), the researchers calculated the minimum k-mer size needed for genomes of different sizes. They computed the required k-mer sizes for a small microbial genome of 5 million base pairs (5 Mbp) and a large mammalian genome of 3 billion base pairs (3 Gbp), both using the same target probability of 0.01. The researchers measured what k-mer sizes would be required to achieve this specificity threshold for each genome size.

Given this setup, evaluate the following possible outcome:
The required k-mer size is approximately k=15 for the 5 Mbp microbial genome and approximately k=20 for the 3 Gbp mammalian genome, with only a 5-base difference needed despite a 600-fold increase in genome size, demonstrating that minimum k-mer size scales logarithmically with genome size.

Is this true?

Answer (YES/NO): NO